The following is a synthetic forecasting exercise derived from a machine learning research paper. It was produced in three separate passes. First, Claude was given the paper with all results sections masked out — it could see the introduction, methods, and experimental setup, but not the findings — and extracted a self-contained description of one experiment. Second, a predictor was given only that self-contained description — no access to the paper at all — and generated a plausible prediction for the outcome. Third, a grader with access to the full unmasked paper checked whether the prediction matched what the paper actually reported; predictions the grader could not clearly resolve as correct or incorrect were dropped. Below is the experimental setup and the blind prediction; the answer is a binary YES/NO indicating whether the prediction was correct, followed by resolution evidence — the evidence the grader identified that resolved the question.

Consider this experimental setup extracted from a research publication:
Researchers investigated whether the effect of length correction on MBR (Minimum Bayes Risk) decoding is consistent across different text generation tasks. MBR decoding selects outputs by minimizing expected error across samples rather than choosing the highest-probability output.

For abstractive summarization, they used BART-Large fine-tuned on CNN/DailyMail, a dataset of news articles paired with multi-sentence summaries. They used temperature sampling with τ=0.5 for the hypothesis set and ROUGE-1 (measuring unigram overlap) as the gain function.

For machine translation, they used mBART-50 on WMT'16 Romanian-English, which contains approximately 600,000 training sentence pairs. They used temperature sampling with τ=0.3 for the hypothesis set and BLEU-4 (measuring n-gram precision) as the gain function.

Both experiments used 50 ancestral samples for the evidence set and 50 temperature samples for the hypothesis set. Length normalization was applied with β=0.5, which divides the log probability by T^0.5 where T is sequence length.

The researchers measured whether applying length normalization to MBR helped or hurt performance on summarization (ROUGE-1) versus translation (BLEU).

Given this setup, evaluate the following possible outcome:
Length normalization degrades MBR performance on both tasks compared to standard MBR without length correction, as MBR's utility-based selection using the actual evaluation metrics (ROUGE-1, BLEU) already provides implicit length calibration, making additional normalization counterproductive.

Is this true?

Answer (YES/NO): YES